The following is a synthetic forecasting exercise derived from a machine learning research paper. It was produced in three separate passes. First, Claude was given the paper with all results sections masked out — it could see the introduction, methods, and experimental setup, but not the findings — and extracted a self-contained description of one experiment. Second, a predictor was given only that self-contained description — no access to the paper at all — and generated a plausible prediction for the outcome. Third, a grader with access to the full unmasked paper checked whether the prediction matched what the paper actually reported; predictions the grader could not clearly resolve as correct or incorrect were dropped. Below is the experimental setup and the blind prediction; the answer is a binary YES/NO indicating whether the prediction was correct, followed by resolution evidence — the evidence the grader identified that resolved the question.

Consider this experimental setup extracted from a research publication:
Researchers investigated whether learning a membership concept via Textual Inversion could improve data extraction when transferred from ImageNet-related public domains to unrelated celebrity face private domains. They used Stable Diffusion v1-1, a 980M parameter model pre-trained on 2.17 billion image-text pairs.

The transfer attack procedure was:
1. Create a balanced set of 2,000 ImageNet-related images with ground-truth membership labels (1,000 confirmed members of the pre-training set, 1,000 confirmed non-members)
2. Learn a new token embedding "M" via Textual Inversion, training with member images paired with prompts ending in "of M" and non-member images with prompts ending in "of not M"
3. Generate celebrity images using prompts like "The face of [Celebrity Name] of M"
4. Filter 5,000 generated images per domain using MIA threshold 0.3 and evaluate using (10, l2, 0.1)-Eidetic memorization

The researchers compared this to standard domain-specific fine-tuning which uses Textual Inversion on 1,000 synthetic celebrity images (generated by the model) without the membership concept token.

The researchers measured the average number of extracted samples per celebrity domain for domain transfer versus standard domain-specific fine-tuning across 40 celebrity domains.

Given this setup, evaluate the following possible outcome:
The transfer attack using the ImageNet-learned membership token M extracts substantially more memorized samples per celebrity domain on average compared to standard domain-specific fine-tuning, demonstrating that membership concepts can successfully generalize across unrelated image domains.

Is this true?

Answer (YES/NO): YES